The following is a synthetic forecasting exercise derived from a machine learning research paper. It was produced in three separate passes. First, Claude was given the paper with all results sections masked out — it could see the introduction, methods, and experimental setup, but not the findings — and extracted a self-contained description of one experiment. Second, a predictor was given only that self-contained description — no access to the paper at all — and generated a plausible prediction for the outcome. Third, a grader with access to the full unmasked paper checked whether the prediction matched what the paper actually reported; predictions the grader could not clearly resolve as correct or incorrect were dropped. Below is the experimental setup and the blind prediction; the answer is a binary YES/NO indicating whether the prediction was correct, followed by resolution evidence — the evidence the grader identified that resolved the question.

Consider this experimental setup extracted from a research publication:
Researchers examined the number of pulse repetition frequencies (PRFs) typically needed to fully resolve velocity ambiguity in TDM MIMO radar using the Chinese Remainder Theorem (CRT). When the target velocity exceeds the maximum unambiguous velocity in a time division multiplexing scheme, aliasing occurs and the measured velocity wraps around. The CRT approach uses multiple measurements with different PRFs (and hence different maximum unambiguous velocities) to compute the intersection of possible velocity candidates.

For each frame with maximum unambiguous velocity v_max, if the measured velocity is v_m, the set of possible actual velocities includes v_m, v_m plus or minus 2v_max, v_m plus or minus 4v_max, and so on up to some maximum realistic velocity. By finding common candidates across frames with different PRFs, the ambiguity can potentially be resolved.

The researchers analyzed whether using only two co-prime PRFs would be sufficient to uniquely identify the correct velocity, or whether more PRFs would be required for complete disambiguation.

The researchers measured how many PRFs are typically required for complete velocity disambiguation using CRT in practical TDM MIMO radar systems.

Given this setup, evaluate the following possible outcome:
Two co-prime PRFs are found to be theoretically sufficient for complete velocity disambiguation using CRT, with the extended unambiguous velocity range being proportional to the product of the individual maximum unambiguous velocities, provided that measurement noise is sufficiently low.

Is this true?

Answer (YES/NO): NO